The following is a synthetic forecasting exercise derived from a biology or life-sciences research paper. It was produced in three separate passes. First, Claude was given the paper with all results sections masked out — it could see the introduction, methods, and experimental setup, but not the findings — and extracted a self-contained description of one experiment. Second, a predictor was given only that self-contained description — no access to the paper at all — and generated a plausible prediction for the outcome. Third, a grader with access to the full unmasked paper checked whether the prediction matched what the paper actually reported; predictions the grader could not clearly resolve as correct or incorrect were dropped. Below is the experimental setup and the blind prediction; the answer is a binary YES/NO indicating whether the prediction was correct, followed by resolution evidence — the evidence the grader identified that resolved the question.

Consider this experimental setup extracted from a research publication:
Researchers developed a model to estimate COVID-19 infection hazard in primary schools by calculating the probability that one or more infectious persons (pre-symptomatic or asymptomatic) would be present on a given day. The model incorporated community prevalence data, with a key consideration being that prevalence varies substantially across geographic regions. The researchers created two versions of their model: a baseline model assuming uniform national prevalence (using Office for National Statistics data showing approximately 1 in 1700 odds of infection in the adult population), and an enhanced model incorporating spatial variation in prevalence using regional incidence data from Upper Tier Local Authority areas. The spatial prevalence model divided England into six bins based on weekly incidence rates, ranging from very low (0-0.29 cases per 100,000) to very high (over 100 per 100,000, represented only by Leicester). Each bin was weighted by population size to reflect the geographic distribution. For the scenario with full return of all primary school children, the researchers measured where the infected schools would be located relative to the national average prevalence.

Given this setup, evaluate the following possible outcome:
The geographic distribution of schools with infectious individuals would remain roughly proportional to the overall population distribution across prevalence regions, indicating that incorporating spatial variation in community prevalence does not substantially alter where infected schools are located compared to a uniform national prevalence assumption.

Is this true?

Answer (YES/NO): NO